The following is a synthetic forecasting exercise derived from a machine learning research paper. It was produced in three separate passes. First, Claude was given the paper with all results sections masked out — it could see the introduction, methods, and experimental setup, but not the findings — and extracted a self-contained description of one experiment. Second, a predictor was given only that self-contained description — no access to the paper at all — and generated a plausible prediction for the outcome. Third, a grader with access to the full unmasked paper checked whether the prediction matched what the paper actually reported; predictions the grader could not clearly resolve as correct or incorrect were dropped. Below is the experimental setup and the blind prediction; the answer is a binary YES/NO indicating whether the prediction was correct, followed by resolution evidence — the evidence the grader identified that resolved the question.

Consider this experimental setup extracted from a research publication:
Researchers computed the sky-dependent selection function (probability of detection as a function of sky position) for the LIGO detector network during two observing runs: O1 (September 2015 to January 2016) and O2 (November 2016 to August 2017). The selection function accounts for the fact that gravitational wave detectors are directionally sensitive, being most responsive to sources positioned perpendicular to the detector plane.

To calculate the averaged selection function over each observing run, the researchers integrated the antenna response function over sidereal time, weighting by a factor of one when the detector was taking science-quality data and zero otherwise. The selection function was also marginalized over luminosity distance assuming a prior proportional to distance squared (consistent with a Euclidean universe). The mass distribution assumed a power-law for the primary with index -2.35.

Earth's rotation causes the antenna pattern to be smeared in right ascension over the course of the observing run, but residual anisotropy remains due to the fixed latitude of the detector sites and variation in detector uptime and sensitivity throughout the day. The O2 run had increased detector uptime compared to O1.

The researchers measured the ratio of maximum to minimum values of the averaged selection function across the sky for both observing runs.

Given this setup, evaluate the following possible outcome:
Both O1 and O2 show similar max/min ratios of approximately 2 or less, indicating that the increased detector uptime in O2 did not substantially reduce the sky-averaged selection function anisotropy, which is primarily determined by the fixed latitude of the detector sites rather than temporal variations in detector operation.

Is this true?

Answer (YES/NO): NO